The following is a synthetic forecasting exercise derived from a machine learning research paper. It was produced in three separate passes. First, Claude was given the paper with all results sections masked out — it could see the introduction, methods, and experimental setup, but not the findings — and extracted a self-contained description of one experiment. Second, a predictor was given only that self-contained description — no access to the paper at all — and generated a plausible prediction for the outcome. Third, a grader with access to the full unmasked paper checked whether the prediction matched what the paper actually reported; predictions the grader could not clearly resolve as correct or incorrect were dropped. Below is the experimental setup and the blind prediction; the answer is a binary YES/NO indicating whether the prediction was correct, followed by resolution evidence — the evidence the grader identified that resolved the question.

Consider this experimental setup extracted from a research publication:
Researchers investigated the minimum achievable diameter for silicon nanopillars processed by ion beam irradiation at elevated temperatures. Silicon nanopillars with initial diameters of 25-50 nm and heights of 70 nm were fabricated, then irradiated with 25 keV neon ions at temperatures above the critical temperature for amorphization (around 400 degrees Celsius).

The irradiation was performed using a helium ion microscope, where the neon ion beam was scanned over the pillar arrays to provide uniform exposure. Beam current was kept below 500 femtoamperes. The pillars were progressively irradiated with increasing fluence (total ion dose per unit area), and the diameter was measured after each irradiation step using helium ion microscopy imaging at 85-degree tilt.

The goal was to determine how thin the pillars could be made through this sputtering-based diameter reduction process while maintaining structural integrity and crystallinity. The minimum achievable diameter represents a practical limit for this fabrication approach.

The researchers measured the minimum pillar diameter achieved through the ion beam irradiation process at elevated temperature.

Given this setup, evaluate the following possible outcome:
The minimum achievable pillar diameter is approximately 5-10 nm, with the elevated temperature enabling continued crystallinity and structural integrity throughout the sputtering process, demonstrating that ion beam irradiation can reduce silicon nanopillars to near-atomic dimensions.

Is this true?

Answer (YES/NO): NO